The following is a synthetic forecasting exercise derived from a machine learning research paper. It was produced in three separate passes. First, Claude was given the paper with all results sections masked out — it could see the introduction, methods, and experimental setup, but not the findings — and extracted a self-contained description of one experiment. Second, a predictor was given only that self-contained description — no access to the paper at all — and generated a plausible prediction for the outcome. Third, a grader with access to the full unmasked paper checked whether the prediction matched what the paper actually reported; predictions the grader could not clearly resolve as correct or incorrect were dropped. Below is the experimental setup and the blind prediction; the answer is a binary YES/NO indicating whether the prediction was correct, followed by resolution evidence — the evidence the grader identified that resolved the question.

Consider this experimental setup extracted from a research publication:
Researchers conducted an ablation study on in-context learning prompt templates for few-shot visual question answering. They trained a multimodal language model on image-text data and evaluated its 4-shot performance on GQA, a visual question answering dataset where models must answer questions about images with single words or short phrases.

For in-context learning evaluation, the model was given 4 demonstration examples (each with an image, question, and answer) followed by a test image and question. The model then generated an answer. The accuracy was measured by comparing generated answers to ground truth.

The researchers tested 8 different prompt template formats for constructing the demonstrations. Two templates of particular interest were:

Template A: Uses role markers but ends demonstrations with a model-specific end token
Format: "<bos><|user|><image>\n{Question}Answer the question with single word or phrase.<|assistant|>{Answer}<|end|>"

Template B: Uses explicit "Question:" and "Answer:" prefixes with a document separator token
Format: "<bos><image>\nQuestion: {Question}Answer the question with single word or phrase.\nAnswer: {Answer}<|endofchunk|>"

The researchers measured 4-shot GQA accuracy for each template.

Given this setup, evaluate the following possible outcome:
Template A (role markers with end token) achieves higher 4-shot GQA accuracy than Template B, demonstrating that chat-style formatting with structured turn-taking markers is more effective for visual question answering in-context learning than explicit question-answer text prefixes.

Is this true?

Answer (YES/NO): NO